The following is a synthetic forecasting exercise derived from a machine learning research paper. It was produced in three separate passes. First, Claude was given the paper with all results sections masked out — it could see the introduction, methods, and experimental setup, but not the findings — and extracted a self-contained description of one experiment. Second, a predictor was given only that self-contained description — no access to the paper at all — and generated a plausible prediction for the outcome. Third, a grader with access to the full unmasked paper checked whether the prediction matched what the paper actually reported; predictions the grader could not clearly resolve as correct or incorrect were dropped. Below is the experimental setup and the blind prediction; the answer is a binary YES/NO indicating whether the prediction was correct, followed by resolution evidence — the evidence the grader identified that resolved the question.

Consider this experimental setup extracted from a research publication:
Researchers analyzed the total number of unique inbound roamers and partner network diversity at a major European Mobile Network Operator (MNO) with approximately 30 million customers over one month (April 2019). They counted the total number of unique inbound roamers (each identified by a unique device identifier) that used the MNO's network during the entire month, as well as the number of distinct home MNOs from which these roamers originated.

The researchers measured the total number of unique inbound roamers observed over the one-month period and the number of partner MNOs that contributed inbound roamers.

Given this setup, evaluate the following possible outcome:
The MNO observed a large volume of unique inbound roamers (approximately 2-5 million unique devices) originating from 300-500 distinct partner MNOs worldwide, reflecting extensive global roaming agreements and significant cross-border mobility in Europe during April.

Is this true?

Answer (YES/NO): NO